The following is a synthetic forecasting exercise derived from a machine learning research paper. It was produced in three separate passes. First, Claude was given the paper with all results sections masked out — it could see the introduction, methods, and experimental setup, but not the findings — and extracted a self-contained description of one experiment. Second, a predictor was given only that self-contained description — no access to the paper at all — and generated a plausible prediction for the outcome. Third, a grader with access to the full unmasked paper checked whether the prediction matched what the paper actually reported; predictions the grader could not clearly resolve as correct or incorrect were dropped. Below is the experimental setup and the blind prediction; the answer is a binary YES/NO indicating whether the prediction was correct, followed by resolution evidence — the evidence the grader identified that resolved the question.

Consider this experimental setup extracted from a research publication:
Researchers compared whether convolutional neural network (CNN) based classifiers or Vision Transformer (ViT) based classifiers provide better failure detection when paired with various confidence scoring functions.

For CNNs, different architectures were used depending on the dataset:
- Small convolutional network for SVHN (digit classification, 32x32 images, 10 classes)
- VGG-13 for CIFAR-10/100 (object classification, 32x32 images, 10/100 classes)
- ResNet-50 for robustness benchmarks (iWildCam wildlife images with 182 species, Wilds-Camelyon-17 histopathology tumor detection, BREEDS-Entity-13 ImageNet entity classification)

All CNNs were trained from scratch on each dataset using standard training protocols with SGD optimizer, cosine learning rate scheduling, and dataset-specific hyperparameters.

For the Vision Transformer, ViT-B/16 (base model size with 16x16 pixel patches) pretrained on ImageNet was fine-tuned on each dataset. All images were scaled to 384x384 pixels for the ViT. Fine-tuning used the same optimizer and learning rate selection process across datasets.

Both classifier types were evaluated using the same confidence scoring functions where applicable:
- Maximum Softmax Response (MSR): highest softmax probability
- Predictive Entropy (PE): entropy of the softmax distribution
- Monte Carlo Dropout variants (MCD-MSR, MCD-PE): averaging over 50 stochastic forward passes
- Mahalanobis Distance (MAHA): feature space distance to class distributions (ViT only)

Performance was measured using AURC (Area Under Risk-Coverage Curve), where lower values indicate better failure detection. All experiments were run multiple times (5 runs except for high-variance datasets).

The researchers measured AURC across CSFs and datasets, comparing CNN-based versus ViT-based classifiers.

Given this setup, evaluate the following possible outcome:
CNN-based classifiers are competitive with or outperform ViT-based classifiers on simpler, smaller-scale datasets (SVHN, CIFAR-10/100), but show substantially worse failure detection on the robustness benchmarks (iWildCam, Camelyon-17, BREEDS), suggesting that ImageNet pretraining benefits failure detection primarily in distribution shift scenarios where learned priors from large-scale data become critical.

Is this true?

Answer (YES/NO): NO